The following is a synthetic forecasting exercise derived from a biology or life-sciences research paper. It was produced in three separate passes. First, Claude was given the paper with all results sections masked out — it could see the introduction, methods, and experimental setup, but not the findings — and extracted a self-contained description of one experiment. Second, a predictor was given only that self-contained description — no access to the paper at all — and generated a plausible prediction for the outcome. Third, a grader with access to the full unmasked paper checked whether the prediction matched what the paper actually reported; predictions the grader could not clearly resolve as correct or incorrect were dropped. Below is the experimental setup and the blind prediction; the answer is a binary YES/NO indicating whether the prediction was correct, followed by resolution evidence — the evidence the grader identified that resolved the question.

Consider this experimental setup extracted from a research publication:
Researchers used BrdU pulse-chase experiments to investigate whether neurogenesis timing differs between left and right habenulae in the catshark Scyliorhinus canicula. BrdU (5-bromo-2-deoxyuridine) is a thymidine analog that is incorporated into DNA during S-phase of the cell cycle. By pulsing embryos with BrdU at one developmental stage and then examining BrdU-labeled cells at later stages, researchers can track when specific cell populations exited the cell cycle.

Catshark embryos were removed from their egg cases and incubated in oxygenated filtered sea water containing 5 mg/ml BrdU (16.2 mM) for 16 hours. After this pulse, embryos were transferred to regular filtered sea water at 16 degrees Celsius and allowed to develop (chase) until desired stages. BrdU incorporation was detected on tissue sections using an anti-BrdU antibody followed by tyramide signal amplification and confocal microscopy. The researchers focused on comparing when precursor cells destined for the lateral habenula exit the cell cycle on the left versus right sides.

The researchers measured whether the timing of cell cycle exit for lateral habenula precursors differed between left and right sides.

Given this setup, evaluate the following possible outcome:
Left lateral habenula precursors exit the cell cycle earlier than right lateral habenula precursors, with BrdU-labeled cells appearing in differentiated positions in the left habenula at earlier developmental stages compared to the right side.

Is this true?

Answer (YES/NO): YES